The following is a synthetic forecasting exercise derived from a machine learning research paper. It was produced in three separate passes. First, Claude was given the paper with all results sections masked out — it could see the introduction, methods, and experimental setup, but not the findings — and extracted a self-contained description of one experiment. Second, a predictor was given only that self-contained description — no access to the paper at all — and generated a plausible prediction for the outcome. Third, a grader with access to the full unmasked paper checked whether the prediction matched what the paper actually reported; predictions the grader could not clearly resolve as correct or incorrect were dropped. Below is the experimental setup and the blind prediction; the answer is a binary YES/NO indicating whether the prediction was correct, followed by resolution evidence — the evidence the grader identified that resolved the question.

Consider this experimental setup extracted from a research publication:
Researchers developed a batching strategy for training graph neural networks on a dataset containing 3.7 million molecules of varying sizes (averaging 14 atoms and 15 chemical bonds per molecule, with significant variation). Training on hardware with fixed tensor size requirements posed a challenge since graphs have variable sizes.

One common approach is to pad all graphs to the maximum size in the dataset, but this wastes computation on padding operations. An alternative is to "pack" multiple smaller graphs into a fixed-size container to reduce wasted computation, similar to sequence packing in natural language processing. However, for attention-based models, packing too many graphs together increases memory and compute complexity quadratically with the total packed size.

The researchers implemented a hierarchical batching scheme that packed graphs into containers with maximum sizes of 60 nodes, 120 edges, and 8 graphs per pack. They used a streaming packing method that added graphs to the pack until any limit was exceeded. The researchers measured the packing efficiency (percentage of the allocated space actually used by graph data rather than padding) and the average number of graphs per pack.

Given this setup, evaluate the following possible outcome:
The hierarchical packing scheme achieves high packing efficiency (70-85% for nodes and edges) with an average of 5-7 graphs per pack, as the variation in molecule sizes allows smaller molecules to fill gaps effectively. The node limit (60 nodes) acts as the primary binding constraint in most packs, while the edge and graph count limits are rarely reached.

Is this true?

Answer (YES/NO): NO